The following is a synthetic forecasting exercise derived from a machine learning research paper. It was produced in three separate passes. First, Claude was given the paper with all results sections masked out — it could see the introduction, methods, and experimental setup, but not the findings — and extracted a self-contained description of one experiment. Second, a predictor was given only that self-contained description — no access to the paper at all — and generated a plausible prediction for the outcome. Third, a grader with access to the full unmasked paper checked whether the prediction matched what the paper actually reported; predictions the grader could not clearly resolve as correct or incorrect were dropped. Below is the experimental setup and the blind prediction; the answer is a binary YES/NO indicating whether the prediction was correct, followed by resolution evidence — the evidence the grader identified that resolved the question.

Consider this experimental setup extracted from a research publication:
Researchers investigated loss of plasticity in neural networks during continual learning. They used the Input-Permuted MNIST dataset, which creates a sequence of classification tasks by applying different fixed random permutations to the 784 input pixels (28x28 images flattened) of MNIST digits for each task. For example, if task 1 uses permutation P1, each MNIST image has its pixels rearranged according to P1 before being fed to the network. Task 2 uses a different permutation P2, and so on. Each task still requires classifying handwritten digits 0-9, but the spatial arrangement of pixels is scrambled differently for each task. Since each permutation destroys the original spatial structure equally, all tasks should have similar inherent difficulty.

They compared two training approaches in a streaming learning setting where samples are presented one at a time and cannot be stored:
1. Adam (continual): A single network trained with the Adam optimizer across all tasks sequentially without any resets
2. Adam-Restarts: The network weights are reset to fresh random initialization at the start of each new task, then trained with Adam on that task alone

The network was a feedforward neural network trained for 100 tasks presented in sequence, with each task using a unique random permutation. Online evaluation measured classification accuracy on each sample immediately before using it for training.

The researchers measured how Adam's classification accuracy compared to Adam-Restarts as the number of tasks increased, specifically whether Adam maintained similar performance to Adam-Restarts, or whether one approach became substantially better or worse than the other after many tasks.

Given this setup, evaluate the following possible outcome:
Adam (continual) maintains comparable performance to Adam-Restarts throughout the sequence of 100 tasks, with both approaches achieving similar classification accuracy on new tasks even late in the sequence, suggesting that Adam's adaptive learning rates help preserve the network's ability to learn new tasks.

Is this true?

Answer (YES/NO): NO